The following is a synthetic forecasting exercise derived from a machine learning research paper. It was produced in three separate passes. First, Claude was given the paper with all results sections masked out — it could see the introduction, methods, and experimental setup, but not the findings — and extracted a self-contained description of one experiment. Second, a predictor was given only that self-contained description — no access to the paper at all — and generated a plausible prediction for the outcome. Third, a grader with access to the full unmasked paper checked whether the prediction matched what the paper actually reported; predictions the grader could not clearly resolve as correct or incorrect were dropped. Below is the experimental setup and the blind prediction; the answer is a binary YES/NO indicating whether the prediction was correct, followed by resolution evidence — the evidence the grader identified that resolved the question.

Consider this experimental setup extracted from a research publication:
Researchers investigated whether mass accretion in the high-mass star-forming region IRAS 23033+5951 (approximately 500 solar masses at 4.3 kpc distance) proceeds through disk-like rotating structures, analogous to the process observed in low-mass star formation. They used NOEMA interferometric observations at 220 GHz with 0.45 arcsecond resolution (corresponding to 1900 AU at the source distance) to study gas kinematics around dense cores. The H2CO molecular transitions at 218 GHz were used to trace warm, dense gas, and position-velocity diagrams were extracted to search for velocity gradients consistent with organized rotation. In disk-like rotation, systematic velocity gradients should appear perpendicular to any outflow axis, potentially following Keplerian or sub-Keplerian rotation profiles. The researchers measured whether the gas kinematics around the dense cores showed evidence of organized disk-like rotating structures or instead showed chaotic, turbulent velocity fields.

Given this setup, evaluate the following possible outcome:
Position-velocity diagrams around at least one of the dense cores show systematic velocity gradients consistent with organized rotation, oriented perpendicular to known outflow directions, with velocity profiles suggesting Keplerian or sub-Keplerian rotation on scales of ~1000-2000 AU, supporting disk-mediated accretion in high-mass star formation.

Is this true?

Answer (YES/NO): YES